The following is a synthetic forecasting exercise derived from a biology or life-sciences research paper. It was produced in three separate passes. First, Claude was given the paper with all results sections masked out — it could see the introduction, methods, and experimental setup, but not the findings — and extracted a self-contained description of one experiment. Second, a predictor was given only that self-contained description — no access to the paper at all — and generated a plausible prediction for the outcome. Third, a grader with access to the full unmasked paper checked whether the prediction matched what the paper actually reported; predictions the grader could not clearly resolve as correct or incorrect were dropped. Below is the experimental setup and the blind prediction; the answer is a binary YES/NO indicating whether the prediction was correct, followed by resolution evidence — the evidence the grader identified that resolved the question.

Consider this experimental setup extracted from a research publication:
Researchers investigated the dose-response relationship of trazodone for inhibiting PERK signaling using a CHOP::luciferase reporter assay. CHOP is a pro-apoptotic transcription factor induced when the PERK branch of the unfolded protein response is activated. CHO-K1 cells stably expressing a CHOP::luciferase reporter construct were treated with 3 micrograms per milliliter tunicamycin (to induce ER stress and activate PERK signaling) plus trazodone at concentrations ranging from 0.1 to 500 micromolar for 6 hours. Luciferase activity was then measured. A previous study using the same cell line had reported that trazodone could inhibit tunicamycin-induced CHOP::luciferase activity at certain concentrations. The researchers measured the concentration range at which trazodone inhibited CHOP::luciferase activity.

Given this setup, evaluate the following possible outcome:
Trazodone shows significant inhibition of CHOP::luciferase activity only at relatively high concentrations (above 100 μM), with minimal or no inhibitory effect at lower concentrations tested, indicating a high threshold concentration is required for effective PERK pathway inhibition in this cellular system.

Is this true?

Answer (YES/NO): NO